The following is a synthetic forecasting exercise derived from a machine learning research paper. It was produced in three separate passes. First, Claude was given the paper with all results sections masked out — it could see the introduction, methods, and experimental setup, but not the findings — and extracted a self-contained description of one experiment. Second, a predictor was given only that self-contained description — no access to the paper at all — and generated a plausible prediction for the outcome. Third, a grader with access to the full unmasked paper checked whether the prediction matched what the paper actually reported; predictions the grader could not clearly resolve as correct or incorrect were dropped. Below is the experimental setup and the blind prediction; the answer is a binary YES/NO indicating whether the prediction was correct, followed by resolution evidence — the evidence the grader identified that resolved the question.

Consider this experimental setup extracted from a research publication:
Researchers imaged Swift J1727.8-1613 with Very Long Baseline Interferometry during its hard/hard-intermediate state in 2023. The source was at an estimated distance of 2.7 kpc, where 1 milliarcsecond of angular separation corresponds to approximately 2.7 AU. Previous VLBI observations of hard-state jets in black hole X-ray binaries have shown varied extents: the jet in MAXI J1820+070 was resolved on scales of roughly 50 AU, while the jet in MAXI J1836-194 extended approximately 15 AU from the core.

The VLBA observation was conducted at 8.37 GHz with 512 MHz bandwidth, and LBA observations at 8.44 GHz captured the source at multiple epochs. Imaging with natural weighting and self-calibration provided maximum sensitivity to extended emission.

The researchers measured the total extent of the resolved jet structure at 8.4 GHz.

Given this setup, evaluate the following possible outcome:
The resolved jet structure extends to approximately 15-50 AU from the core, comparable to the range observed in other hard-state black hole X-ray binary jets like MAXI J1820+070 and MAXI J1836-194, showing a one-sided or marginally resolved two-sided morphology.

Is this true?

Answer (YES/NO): NO